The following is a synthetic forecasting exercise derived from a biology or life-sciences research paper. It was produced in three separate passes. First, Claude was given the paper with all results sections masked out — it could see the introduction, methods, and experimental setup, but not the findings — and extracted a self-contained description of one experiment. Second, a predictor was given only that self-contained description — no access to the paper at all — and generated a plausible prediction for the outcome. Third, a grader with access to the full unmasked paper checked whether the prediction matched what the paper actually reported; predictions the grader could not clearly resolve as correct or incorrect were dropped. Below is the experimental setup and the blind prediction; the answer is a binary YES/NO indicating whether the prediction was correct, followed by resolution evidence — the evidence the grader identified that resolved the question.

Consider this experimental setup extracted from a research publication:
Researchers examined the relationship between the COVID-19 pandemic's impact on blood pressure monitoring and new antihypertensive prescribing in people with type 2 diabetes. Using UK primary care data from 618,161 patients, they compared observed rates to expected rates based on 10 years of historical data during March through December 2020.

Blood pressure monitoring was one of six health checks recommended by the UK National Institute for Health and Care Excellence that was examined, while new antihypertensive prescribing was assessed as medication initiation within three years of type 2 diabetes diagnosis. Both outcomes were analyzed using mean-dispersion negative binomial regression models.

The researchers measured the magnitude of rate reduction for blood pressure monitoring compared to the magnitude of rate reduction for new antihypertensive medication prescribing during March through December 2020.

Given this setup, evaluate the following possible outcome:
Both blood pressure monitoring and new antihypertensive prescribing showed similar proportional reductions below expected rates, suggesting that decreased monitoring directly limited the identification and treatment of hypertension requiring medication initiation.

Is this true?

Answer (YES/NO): NO